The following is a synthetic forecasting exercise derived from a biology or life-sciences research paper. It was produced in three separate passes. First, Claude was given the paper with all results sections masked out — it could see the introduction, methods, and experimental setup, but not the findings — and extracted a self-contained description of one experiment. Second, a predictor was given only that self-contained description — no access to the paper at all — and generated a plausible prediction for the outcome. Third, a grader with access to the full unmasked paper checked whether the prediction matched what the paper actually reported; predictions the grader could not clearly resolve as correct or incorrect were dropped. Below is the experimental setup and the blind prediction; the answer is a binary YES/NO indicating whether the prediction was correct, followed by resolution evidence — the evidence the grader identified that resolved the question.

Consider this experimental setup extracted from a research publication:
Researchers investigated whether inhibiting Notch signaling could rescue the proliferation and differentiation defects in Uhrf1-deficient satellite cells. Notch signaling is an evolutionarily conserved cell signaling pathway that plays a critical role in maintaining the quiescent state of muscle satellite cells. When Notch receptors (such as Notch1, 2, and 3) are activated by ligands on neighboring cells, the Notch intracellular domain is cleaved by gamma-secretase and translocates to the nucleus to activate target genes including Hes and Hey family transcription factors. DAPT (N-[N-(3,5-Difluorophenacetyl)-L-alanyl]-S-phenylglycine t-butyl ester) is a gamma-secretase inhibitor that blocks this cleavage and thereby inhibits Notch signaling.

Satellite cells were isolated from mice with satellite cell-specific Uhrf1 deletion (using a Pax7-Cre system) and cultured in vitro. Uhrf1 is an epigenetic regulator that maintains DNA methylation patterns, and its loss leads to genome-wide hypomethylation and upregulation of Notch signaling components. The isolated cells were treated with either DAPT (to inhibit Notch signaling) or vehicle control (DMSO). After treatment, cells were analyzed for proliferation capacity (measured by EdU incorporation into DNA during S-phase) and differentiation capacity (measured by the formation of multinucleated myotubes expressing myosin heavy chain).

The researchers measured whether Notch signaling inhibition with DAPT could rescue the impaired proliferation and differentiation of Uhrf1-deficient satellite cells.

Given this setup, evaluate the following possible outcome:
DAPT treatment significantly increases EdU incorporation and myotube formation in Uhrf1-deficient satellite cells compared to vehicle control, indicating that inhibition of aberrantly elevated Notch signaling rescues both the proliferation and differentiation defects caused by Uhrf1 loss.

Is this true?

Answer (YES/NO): NO